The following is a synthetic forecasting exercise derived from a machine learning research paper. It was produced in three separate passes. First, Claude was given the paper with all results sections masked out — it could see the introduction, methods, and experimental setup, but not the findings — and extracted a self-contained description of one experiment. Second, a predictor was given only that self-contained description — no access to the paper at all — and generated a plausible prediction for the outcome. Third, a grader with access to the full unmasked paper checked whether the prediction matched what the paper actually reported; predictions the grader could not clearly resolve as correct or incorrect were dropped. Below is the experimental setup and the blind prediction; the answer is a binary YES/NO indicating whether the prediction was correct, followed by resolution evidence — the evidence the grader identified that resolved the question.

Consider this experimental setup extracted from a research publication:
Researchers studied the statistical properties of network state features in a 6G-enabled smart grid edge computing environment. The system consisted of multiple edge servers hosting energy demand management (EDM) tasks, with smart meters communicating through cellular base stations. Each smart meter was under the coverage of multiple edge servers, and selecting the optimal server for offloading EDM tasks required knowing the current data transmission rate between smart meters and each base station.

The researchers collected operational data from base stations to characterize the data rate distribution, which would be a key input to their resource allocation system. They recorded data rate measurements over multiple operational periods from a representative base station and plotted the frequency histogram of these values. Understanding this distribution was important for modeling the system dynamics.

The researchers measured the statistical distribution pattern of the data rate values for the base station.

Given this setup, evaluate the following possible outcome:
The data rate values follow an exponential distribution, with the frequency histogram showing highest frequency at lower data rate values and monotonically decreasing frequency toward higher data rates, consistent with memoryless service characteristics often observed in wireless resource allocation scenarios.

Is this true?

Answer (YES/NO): NO